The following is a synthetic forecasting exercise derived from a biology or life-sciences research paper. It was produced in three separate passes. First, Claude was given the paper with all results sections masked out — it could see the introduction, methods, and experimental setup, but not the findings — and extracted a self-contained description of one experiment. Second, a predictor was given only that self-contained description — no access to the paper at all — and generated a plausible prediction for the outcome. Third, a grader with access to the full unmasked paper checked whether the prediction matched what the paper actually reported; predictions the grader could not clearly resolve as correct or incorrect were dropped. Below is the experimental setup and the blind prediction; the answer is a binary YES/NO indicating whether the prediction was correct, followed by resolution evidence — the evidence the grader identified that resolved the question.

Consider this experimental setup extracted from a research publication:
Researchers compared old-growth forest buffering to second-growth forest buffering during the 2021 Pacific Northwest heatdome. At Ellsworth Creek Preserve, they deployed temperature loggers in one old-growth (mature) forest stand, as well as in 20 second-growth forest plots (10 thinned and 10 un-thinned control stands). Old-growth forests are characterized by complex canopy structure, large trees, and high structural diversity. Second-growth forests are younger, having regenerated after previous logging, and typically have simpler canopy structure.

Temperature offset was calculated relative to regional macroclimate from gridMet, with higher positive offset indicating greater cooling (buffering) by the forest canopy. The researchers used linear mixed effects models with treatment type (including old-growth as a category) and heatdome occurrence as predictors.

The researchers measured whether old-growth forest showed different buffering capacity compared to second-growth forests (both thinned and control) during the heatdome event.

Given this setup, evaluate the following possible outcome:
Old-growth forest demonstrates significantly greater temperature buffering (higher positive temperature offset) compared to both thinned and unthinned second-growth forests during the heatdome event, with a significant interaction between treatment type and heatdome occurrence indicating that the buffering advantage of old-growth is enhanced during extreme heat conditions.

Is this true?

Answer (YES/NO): NO